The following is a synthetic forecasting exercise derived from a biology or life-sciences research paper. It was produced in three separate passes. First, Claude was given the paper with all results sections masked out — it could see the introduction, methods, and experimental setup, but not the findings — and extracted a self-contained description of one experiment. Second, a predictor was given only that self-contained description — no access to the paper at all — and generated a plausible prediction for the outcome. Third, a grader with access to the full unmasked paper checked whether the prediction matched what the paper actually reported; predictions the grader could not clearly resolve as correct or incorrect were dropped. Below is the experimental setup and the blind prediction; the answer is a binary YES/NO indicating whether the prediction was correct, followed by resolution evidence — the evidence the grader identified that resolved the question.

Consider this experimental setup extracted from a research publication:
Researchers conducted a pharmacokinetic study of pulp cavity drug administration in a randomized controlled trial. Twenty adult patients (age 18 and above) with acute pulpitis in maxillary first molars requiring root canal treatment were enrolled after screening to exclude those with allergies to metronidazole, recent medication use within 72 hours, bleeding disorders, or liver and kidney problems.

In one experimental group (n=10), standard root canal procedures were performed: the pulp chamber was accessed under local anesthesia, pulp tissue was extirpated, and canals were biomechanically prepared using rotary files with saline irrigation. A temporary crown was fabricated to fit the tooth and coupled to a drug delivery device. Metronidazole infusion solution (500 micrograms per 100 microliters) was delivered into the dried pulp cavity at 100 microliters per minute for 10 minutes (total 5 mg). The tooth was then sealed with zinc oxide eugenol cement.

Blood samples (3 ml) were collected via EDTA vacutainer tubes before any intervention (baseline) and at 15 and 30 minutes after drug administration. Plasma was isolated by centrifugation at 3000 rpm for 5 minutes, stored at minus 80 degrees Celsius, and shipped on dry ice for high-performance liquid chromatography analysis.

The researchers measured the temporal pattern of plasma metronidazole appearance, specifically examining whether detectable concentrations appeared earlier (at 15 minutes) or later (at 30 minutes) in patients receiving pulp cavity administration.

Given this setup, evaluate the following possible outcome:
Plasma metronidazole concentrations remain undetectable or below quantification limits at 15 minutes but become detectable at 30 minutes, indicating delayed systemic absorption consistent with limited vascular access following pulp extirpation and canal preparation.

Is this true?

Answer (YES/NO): NO